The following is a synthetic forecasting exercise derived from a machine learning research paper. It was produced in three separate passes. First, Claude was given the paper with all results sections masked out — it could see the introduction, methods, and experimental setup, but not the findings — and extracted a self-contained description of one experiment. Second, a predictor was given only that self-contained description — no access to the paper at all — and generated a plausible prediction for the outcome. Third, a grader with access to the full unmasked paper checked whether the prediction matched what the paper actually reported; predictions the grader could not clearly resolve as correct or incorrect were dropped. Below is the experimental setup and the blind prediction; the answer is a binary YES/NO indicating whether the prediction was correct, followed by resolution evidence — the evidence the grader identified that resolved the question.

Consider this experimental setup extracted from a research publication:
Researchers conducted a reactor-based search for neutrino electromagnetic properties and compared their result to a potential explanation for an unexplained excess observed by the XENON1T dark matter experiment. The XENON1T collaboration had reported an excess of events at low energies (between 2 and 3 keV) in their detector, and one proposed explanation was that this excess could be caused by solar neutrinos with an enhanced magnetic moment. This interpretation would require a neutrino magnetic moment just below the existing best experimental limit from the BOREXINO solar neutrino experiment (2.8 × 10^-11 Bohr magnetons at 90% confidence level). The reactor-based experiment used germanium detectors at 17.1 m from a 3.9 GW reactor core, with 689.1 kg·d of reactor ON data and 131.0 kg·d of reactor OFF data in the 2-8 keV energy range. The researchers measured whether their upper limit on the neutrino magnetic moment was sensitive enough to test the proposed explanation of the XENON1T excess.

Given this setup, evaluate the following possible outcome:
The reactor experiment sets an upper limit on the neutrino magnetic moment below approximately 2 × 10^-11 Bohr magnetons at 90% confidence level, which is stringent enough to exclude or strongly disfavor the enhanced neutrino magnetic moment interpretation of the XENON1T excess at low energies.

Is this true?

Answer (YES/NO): NO